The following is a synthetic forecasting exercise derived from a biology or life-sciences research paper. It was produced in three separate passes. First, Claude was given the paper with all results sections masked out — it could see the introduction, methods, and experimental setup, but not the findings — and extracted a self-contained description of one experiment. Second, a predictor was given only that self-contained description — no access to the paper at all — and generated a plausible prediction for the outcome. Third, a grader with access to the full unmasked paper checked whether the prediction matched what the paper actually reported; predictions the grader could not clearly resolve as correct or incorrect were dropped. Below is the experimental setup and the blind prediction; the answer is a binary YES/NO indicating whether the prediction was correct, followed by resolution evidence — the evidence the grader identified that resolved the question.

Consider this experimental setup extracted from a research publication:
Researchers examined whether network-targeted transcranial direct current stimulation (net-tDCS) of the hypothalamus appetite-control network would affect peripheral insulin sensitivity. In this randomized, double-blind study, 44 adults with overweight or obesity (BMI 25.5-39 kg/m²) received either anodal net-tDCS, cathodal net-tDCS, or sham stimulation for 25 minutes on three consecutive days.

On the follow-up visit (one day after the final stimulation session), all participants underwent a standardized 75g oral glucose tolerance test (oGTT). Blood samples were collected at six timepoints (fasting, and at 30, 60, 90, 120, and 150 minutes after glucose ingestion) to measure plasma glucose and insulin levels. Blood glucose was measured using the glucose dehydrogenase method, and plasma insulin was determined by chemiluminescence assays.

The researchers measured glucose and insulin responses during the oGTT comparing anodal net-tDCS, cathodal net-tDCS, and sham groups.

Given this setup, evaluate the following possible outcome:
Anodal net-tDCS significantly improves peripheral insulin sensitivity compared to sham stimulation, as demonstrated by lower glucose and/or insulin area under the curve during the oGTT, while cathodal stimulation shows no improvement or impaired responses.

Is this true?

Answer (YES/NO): NO